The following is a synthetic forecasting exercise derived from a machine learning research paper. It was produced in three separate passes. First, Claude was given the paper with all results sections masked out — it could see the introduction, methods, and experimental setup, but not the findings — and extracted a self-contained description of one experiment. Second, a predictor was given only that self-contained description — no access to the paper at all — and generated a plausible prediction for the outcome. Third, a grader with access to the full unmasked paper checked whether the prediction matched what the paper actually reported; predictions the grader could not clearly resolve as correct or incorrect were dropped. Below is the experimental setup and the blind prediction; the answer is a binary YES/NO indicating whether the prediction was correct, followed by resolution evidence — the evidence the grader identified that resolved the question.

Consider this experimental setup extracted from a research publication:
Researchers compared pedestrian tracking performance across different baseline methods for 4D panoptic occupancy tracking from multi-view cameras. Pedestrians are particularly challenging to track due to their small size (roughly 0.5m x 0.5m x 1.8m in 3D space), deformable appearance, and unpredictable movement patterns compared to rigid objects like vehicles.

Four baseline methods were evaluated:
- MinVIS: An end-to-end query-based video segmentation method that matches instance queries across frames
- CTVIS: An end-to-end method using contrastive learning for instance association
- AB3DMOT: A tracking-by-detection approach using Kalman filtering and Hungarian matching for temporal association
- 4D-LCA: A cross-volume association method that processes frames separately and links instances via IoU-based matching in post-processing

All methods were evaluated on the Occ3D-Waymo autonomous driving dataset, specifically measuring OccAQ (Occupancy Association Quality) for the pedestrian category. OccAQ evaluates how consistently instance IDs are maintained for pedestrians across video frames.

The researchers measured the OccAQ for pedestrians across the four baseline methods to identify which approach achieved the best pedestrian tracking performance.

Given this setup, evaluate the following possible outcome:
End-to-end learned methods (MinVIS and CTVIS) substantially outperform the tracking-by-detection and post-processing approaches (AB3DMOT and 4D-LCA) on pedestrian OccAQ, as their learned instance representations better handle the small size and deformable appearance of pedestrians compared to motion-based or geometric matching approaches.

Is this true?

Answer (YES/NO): NO